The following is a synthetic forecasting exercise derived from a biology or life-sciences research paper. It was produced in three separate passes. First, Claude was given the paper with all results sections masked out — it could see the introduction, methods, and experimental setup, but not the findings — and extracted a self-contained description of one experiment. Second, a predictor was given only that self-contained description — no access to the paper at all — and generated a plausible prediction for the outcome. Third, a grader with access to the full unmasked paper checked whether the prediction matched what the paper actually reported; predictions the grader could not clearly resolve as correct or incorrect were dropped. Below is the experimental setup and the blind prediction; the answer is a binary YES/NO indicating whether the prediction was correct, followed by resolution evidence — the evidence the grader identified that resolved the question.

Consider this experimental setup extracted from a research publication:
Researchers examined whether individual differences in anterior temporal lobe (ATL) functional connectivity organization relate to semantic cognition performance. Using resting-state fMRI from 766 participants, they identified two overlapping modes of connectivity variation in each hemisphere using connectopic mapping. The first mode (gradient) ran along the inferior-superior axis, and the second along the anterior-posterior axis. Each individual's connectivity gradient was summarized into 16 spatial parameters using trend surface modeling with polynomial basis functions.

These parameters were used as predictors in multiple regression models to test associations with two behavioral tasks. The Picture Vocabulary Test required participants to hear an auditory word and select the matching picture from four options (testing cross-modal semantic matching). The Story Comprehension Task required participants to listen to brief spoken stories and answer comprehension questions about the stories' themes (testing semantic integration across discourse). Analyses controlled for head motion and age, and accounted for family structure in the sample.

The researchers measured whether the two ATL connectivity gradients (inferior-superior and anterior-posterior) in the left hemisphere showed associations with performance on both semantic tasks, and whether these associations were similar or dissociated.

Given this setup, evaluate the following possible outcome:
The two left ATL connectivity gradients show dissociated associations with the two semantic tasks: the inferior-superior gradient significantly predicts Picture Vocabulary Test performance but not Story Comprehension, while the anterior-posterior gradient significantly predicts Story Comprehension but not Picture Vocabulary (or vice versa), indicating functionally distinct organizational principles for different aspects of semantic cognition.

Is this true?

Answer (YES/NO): YES